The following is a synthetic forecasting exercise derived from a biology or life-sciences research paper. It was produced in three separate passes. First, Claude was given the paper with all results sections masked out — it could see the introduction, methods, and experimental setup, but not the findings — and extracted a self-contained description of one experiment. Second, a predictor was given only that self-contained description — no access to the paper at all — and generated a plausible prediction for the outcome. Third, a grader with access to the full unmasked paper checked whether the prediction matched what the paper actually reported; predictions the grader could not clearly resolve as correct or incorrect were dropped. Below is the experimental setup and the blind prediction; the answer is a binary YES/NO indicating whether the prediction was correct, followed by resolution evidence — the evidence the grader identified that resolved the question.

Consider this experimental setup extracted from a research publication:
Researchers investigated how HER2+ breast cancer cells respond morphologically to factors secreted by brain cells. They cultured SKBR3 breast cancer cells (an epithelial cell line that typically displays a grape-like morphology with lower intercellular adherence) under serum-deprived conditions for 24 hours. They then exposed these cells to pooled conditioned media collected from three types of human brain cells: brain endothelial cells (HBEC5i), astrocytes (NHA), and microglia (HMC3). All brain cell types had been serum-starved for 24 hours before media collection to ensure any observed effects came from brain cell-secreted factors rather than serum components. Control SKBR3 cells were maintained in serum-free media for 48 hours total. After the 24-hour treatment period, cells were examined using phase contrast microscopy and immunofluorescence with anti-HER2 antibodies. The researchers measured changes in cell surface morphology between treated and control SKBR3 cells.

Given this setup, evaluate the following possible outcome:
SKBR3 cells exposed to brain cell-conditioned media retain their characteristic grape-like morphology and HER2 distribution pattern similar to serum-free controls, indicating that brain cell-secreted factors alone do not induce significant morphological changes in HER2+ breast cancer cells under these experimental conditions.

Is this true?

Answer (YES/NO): NO